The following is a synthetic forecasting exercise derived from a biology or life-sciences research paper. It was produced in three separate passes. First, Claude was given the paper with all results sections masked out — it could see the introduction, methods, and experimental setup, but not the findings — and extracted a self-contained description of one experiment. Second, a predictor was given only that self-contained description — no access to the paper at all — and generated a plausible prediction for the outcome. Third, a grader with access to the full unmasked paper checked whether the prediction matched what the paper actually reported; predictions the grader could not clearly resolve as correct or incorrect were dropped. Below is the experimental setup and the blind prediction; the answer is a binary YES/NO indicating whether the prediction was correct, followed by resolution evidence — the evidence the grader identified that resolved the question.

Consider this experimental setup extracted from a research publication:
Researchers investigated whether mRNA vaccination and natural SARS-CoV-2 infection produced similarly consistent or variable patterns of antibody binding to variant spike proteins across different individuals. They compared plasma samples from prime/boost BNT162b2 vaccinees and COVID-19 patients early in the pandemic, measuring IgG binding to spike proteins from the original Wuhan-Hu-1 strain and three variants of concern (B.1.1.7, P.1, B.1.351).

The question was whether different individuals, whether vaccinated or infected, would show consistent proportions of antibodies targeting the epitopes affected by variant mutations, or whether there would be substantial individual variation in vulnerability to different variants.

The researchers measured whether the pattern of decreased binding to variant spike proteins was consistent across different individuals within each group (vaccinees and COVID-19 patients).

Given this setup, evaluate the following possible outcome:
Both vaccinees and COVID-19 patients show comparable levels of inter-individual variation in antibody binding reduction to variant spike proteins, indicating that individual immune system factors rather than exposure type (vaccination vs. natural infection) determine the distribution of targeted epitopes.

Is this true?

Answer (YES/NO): NO